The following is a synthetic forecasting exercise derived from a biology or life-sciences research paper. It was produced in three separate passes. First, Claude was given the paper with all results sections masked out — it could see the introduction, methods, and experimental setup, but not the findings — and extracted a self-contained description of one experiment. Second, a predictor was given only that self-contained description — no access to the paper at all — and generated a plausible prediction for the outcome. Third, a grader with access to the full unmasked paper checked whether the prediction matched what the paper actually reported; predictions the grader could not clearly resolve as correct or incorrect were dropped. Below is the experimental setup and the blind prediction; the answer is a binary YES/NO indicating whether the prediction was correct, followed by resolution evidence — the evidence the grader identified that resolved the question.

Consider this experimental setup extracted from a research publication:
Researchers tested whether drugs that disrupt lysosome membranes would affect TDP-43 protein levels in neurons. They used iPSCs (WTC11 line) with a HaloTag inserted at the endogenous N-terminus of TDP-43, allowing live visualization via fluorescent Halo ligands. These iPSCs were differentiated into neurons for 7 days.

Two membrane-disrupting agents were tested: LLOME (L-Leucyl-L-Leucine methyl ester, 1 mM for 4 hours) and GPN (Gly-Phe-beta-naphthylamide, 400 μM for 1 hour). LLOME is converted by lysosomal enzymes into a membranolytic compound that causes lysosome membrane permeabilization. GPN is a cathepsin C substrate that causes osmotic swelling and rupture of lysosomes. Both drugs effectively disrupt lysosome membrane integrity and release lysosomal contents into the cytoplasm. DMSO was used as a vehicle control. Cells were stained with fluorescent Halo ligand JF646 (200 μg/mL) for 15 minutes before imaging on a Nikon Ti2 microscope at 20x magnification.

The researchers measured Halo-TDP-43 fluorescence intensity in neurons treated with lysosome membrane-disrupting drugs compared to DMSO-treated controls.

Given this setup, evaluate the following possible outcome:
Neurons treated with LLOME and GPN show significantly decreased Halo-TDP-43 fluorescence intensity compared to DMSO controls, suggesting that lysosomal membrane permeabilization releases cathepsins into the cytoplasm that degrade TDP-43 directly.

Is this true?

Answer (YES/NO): NO